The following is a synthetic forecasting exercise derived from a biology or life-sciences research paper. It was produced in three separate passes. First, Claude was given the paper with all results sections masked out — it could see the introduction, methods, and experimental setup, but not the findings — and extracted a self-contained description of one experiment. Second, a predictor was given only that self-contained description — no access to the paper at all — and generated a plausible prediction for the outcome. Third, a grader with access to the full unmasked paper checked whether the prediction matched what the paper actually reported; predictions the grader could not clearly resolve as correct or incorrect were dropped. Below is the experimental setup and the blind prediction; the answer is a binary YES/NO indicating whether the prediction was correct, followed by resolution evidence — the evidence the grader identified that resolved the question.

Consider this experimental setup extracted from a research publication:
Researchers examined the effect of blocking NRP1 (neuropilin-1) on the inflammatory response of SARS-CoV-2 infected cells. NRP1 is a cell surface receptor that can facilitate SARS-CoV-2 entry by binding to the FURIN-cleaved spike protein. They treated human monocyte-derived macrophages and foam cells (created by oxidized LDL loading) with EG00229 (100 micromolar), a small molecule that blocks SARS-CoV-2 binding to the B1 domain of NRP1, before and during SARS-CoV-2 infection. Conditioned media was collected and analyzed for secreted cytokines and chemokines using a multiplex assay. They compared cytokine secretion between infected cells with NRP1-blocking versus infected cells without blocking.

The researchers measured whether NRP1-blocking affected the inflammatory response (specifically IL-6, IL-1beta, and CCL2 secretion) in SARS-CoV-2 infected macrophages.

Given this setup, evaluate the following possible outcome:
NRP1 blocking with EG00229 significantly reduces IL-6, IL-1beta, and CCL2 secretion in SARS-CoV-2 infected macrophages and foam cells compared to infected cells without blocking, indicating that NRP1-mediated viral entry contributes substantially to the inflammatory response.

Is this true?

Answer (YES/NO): NO